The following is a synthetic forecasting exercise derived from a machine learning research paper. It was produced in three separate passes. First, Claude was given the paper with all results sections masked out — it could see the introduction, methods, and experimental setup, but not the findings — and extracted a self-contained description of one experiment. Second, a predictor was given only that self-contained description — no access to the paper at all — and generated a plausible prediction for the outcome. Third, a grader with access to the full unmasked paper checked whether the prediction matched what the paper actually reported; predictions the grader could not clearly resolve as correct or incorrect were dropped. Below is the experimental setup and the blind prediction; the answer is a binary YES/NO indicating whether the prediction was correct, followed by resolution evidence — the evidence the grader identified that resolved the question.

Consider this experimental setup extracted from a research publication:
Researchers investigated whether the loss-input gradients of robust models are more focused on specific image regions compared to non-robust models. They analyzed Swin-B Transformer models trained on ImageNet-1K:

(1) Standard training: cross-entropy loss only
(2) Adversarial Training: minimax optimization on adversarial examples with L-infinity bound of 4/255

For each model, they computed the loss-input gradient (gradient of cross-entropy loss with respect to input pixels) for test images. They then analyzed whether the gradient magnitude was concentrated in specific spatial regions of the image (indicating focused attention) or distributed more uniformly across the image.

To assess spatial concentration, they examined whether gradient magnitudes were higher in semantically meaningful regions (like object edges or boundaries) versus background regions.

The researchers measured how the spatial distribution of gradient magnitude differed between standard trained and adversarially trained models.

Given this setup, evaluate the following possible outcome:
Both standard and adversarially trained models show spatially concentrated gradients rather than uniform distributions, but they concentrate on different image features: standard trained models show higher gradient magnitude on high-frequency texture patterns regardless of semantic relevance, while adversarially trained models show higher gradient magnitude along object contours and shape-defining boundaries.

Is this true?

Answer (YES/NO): NO